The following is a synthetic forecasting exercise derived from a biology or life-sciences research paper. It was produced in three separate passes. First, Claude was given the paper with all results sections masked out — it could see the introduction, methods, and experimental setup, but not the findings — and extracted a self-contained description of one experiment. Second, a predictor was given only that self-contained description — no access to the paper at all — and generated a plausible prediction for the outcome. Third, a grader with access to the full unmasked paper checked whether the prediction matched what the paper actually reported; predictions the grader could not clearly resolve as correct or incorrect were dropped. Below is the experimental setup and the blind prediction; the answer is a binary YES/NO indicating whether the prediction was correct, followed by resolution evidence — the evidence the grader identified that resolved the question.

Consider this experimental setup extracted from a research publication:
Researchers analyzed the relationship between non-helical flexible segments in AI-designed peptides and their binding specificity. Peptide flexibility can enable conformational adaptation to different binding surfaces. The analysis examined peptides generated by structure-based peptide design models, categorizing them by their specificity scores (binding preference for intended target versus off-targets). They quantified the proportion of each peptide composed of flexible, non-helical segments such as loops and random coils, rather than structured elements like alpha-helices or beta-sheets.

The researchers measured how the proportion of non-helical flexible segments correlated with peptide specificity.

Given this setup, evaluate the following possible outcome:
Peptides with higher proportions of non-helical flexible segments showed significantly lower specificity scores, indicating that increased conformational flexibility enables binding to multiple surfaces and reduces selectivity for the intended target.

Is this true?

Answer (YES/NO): YES